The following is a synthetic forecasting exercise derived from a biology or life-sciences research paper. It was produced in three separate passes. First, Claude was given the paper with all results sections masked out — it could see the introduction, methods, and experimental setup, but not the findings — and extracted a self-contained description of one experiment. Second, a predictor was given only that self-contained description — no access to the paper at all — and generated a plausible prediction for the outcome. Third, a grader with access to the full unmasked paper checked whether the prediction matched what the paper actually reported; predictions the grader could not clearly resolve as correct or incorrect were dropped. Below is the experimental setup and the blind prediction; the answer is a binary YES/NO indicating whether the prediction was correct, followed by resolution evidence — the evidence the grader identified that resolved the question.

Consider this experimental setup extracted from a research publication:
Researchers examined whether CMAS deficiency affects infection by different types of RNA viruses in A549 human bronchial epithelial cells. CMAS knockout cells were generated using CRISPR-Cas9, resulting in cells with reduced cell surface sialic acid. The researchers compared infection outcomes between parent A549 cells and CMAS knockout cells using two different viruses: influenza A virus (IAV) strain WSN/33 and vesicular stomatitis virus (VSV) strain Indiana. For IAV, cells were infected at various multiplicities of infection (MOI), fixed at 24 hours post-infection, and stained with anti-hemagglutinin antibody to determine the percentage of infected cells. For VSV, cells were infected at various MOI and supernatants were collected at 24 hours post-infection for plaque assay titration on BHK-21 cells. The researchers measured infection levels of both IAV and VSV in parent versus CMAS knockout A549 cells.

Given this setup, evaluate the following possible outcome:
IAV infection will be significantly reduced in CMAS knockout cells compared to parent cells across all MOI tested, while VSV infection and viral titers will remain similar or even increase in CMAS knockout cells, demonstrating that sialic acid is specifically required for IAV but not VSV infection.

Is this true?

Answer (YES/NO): YES